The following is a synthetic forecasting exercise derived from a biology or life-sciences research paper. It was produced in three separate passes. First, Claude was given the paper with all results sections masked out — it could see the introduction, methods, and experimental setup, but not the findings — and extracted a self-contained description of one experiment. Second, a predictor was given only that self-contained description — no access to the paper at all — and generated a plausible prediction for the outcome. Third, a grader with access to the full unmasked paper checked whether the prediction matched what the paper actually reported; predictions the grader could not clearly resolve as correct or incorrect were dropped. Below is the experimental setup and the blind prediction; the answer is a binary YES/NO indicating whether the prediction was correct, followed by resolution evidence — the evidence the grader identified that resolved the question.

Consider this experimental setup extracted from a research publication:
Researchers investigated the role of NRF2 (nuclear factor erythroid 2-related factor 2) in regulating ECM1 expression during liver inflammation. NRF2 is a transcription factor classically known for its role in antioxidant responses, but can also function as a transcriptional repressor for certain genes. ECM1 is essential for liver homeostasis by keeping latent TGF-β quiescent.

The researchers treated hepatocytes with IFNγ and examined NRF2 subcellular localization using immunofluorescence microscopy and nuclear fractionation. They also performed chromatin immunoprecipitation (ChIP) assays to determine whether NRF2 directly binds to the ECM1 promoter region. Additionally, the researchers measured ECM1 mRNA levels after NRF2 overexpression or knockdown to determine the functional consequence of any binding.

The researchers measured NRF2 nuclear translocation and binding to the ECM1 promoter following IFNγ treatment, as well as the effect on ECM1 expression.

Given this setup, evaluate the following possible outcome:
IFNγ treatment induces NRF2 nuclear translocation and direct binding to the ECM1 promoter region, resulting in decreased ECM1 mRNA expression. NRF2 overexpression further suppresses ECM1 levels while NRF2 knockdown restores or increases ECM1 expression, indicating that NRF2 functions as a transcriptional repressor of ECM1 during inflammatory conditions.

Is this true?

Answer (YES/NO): YES